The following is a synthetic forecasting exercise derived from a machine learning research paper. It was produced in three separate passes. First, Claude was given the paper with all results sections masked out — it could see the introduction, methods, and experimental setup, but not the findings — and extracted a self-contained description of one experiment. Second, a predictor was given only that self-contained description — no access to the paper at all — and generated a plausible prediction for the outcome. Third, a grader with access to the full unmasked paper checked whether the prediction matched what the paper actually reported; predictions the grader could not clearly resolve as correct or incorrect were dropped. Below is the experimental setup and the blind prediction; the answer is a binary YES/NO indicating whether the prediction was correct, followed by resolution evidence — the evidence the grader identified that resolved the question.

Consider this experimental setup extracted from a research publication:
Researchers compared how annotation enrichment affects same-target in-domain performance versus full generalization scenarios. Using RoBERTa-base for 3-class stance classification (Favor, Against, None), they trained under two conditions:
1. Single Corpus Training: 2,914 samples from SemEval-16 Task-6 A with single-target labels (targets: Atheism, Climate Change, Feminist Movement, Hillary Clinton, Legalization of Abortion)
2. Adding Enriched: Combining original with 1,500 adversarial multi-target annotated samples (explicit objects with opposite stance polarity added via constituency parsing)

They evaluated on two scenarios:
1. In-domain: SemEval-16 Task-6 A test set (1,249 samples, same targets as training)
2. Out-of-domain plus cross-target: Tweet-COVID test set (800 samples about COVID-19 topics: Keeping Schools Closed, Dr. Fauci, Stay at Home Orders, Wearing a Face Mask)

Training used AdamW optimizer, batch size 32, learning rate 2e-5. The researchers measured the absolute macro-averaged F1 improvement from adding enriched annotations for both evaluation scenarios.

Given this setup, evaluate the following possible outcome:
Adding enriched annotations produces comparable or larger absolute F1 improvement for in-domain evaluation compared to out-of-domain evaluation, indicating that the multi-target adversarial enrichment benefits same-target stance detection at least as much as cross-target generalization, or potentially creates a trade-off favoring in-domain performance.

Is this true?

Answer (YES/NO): NO